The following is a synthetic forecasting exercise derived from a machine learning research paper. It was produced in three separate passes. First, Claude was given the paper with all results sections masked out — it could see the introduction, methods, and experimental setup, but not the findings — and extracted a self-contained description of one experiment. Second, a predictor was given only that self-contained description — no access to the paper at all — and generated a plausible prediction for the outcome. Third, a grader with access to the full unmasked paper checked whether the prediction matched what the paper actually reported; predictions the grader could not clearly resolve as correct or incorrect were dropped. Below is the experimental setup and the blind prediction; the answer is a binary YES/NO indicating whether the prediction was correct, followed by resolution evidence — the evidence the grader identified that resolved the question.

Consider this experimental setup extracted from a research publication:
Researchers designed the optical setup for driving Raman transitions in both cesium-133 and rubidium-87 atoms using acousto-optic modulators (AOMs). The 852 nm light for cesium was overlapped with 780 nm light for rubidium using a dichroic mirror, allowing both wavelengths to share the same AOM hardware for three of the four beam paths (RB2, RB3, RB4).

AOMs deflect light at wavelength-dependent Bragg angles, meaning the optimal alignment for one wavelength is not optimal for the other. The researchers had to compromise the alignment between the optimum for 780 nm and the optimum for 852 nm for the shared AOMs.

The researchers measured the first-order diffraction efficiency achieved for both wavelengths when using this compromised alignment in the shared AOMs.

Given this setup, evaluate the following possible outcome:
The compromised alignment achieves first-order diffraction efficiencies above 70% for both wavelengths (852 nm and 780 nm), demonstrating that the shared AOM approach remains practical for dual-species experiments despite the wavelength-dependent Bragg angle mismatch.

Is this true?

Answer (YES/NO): NO